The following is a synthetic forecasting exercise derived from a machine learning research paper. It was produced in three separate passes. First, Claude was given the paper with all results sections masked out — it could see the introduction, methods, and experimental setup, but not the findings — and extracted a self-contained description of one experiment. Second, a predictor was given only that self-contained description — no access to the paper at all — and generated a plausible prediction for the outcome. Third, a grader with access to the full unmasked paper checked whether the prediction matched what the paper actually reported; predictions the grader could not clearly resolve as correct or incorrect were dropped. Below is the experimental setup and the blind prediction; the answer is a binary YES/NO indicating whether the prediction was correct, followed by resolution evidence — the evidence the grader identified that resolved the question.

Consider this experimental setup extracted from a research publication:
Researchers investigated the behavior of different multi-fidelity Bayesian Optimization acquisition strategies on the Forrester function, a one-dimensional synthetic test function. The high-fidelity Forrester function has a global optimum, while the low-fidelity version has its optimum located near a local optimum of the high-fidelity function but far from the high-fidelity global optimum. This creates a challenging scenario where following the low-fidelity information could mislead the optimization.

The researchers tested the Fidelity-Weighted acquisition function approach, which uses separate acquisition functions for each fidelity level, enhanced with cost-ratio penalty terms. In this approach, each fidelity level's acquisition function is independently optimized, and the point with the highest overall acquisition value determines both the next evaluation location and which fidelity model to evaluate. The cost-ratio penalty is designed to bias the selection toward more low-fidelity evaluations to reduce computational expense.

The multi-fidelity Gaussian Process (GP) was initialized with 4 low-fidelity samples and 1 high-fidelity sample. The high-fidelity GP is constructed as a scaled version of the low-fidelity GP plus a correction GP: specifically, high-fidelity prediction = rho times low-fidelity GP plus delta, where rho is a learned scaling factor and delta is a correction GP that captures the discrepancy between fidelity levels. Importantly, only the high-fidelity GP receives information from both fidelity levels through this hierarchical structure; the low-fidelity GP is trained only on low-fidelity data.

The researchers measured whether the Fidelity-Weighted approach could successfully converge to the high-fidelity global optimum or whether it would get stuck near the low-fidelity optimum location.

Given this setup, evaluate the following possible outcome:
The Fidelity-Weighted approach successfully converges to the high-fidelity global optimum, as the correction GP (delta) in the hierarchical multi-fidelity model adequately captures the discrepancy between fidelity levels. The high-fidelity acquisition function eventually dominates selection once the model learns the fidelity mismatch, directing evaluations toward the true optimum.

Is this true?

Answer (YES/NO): NO